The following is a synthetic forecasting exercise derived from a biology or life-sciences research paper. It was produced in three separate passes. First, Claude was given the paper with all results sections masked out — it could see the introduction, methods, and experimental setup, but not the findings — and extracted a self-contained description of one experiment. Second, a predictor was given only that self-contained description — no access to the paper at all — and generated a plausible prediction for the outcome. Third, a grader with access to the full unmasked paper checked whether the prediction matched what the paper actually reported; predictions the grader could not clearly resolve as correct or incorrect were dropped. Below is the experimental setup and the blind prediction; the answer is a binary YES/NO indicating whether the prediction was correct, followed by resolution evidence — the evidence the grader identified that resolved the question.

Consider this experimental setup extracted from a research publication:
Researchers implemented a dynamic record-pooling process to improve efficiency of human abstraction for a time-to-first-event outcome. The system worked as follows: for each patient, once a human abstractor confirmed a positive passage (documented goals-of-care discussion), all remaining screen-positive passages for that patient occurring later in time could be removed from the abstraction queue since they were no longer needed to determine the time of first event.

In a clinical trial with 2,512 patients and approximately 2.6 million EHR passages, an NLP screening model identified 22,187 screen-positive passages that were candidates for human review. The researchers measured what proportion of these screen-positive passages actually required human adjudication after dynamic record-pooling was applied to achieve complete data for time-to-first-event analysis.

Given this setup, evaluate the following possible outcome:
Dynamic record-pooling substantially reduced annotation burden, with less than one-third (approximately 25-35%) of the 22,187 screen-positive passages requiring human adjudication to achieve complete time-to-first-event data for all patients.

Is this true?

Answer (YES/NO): NO